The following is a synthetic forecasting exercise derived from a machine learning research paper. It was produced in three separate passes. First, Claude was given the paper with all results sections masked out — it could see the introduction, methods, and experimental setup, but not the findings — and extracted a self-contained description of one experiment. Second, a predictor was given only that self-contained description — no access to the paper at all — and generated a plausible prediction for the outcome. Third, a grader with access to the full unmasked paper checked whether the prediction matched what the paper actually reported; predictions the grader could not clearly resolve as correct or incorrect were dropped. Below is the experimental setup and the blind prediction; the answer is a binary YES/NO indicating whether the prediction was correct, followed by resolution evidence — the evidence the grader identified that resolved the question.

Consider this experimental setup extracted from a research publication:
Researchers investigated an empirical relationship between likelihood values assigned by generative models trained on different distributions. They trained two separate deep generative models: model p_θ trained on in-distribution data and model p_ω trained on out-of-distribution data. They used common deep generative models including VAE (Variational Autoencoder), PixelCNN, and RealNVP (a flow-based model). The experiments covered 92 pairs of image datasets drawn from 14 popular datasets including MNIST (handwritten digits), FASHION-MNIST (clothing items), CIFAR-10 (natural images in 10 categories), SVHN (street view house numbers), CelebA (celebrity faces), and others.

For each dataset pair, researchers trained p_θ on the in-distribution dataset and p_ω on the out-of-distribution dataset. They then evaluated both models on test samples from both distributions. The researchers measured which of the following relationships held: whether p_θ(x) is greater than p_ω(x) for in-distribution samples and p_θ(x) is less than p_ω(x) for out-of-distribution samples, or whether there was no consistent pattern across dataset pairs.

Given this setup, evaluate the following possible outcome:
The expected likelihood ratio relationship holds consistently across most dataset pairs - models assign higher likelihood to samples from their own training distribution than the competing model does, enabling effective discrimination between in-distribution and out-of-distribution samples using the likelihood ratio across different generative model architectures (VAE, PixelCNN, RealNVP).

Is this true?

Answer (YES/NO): YES